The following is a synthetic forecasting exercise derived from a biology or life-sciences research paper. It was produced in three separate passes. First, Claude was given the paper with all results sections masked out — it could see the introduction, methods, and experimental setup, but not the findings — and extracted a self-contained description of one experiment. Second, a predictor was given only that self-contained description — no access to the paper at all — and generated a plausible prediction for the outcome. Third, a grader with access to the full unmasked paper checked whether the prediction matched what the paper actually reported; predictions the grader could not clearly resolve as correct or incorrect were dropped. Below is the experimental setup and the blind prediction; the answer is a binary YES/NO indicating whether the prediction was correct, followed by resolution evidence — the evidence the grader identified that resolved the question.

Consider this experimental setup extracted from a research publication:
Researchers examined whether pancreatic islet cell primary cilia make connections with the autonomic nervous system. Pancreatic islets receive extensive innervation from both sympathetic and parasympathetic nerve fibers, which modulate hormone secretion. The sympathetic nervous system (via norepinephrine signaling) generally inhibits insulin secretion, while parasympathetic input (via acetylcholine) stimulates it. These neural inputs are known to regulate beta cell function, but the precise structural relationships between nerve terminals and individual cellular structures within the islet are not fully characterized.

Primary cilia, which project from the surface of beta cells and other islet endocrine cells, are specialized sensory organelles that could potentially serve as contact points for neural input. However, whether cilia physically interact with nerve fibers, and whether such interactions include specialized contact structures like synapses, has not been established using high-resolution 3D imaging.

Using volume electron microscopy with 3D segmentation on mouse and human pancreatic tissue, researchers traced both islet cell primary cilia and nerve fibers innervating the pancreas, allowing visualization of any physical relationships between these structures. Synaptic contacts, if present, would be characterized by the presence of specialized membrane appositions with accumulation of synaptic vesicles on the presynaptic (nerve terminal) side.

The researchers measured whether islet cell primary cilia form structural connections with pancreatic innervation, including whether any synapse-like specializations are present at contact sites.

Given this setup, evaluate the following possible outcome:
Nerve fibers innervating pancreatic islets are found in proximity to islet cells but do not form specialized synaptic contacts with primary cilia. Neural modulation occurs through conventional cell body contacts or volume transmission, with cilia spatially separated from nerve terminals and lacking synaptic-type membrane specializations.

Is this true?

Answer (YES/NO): NO